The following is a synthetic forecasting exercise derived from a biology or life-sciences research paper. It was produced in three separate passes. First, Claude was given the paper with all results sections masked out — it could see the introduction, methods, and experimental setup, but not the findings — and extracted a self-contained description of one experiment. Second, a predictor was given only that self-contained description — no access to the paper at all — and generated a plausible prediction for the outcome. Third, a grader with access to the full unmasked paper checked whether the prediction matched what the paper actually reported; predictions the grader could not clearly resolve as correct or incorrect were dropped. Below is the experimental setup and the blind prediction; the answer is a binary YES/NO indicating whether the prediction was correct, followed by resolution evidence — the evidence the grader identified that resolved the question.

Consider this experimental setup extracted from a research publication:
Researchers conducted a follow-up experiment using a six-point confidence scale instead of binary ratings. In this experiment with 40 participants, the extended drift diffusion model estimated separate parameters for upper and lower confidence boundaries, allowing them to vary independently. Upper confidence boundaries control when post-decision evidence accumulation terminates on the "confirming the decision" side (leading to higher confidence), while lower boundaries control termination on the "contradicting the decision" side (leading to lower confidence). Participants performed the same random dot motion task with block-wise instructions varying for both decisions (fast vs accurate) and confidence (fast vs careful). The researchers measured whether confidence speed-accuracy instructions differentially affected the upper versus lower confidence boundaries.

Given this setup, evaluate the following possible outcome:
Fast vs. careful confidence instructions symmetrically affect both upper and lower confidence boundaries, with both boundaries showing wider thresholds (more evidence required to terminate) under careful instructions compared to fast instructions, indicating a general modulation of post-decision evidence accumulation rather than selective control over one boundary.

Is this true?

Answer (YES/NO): NO